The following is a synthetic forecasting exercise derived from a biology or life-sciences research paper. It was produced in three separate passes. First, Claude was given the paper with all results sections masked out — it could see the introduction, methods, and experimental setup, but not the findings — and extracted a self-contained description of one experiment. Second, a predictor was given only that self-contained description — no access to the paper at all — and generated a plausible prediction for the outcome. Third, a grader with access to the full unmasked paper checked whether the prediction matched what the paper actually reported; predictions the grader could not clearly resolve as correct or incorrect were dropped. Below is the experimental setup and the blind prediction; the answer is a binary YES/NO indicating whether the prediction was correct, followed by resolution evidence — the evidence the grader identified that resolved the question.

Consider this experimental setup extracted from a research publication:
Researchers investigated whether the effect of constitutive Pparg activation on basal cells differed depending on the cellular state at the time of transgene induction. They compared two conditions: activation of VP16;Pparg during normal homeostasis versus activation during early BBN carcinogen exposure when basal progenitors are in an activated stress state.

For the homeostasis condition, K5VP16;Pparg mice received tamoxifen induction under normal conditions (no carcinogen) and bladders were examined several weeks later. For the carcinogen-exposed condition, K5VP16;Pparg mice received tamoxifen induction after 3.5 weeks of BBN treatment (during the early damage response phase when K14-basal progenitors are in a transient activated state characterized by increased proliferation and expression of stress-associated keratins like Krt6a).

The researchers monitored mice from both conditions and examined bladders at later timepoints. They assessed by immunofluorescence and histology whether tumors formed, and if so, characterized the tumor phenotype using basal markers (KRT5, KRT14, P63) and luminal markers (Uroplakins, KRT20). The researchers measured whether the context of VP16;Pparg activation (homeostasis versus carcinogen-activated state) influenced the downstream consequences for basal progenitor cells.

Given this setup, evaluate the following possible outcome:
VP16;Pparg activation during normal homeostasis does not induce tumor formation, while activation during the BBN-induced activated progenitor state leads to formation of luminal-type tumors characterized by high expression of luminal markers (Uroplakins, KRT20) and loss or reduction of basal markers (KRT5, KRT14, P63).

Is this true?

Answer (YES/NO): YES